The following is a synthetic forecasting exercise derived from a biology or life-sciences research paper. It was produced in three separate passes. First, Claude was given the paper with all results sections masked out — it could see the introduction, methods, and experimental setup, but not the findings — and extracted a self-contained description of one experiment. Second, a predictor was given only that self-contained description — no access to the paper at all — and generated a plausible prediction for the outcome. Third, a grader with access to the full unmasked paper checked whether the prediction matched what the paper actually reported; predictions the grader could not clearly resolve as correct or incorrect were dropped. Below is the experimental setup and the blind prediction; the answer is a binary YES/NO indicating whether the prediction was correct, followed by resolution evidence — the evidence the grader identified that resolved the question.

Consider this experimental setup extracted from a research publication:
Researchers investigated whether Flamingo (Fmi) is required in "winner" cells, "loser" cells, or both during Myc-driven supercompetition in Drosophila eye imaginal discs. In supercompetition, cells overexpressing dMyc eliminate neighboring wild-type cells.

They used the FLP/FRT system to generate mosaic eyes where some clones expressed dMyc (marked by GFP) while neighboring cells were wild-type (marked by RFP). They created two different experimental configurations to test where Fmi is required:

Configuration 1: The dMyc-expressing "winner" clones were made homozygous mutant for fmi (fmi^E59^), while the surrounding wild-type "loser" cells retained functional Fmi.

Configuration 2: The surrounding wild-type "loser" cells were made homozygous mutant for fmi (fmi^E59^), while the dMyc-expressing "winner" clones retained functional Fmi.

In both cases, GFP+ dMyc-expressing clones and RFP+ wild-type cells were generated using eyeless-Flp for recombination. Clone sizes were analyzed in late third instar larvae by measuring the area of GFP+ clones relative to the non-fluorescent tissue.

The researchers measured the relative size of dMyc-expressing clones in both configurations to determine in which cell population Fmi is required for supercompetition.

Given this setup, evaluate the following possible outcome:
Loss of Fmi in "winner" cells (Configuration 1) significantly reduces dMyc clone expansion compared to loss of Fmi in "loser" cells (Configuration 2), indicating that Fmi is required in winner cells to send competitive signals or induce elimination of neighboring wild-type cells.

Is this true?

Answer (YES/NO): YES